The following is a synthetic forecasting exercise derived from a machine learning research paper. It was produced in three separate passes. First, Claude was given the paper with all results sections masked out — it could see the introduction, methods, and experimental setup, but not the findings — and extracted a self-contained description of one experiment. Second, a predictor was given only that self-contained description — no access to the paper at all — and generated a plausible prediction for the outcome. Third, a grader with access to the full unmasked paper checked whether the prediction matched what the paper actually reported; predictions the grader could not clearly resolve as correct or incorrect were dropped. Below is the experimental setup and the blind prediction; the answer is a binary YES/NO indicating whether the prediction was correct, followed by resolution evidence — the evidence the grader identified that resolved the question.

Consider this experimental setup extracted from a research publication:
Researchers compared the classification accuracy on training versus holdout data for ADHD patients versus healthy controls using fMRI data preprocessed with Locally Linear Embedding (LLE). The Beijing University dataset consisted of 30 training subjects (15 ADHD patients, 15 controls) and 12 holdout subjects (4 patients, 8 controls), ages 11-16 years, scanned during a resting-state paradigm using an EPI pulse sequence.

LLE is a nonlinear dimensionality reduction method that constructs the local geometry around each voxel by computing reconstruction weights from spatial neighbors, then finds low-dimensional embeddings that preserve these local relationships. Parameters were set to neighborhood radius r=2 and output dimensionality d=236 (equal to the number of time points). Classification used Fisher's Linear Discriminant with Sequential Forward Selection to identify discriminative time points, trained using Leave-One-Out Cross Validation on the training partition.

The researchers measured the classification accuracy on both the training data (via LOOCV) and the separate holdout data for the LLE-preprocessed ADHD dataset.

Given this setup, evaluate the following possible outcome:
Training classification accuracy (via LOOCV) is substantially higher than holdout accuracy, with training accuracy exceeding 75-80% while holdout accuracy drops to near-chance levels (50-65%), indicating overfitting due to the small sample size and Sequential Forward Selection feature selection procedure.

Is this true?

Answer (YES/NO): NO